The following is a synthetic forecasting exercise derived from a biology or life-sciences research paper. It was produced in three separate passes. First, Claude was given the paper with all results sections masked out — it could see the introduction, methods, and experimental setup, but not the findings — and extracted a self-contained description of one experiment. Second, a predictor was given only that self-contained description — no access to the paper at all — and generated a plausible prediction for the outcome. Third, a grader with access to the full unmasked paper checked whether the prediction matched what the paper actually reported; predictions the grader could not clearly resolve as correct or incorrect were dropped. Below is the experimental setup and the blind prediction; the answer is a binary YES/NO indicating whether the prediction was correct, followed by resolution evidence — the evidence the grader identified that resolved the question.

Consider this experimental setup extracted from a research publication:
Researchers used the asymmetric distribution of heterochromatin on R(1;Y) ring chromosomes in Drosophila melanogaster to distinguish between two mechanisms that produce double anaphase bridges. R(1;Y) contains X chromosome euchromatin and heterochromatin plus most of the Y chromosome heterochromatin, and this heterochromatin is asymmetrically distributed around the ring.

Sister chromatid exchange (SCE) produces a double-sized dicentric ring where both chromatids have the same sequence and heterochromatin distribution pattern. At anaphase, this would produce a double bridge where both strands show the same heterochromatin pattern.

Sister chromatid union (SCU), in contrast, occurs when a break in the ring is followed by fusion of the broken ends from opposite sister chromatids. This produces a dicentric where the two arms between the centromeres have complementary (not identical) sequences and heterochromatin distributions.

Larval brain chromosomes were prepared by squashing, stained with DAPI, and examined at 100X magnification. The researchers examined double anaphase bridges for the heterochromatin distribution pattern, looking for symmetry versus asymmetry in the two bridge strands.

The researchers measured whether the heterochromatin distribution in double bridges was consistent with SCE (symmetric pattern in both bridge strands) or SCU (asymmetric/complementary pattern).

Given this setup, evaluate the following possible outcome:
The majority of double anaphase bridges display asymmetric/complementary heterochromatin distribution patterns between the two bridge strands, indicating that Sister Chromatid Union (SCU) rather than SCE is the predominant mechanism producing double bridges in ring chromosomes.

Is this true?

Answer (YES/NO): NO